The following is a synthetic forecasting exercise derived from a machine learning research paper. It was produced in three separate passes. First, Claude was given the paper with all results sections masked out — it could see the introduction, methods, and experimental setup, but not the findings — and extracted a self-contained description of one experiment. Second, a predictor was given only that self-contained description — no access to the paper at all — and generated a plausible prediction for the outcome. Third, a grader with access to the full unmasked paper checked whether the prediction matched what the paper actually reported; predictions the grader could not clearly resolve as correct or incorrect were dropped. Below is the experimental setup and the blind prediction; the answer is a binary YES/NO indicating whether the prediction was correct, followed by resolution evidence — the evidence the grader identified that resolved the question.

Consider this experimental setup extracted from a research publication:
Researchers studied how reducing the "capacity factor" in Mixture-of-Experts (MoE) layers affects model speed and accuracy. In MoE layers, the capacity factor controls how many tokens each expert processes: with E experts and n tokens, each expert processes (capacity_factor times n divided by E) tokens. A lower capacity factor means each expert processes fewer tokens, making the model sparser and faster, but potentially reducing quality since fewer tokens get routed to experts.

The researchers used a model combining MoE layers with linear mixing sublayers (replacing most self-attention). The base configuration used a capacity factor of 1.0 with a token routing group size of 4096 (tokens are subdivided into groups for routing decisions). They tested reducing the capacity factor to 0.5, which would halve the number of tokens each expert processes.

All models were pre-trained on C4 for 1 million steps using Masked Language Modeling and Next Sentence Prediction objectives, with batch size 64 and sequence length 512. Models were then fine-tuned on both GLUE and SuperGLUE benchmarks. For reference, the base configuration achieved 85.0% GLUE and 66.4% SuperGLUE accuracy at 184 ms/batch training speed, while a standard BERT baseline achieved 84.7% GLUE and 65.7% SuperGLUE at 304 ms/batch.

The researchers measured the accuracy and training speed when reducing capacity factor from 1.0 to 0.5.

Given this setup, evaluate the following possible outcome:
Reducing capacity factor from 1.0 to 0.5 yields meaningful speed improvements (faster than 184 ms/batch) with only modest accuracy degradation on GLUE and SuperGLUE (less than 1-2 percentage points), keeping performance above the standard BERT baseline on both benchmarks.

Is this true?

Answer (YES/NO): NO